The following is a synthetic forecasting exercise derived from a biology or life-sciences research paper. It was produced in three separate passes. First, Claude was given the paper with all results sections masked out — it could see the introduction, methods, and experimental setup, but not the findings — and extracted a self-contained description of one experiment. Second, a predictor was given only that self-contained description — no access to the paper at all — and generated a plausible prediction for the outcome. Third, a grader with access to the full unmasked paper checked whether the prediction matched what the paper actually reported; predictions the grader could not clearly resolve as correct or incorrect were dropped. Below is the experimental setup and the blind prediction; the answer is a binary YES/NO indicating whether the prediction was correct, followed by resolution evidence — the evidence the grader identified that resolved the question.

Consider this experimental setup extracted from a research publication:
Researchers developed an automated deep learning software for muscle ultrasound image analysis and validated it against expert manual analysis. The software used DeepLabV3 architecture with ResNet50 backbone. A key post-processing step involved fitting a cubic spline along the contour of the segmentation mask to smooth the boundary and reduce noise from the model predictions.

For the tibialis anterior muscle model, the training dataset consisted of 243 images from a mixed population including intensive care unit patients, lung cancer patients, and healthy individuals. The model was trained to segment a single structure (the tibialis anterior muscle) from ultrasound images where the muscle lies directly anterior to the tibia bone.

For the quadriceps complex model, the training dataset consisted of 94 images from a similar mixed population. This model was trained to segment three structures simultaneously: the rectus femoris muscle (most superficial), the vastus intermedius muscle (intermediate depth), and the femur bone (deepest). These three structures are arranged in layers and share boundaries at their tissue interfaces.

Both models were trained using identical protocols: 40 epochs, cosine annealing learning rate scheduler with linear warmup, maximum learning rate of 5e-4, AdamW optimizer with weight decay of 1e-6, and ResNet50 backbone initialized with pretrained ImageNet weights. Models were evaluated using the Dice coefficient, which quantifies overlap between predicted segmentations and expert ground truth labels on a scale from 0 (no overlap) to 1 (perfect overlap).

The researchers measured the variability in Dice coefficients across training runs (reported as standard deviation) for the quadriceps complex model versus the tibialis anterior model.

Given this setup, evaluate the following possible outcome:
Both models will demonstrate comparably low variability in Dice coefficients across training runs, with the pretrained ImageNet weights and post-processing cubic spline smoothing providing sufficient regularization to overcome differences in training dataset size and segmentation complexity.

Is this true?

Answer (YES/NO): NO